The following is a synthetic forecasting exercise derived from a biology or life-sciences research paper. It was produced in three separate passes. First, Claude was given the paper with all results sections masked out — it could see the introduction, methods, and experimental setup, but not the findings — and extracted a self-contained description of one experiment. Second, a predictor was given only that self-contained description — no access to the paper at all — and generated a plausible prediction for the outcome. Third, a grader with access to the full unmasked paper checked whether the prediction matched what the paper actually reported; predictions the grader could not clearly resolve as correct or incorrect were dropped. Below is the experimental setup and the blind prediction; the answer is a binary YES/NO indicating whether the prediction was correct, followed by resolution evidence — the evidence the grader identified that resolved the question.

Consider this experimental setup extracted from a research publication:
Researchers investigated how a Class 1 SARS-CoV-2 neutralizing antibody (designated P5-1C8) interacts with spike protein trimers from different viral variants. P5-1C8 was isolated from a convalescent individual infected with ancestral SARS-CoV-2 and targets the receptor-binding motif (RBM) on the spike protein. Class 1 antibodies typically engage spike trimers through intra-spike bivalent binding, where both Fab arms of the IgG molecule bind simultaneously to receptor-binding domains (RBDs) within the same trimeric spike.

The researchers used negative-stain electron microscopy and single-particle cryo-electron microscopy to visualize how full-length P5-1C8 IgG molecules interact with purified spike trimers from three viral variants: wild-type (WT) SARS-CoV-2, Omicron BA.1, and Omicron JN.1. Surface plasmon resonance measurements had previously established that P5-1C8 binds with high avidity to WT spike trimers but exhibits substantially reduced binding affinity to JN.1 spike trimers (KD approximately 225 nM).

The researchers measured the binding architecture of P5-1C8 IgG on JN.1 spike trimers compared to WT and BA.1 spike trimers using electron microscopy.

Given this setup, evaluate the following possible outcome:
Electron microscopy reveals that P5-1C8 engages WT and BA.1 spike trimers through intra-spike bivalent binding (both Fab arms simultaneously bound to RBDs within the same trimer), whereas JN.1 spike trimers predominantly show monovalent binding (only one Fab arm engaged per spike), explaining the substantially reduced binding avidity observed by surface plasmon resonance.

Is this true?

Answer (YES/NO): NO